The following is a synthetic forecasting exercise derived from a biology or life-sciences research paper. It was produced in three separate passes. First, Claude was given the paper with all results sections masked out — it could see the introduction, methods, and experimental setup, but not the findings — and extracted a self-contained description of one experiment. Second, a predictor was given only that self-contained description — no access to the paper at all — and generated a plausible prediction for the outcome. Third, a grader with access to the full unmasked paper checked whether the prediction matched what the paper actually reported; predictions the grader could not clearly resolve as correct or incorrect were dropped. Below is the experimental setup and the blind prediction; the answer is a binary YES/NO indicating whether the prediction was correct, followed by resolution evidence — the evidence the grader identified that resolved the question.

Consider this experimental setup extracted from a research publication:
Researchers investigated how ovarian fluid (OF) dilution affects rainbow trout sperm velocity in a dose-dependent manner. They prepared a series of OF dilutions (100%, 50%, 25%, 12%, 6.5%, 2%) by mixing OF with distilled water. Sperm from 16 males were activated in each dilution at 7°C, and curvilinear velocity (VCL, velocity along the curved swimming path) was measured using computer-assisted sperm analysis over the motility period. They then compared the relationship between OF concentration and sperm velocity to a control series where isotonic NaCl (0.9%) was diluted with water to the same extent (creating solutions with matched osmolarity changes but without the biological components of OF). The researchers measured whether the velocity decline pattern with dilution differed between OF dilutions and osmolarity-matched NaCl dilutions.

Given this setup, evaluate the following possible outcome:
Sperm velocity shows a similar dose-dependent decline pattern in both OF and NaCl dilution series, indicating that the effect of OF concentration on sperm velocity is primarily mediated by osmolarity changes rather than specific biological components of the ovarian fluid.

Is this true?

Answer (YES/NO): NO